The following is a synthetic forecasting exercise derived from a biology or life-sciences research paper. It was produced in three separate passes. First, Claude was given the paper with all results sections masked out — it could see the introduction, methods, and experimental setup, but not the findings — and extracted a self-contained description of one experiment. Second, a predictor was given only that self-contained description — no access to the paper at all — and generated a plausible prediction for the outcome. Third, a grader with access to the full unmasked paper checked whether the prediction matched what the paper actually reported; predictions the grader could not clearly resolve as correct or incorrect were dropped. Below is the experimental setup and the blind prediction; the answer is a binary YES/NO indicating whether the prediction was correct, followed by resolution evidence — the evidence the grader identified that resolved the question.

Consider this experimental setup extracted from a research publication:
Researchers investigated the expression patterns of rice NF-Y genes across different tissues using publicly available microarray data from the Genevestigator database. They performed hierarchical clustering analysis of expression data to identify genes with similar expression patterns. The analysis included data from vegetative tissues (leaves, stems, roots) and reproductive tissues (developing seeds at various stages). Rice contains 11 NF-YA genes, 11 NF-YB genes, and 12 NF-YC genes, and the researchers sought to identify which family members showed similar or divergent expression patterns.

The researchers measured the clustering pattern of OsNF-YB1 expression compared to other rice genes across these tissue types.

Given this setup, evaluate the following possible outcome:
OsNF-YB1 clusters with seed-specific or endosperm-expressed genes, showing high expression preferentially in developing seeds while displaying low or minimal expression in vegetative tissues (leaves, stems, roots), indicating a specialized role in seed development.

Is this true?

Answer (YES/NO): YES